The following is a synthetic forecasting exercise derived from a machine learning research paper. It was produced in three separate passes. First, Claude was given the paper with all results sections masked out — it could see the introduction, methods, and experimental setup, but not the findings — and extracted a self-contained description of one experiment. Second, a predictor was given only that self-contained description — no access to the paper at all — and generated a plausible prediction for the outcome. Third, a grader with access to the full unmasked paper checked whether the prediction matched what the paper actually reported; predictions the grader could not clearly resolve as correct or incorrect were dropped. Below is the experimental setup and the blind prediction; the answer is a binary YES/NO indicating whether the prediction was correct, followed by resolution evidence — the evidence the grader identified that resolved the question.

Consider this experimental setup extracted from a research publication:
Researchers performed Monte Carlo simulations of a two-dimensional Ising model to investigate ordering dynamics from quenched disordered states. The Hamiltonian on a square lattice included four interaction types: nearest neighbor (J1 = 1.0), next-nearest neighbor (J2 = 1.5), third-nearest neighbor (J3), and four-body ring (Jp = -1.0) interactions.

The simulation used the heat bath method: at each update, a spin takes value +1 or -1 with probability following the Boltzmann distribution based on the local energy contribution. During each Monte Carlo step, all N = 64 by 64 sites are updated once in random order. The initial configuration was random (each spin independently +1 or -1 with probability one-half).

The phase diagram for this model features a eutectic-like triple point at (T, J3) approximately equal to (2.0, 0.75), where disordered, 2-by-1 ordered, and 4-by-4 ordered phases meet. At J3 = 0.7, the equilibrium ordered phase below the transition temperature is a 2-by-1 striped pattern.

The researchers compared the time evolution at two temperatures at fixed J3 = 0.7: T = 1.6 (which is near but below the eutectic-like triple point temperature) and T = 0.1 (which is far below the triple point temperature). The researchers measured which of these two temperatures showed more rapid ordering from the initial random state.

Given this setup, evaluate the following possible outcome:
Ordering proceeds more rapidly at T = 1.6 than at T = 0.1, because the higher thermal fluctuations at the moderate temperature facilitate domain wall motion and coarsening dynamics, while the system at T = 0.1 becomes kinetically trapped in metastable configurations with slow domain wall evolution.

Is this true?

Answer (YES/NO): YES